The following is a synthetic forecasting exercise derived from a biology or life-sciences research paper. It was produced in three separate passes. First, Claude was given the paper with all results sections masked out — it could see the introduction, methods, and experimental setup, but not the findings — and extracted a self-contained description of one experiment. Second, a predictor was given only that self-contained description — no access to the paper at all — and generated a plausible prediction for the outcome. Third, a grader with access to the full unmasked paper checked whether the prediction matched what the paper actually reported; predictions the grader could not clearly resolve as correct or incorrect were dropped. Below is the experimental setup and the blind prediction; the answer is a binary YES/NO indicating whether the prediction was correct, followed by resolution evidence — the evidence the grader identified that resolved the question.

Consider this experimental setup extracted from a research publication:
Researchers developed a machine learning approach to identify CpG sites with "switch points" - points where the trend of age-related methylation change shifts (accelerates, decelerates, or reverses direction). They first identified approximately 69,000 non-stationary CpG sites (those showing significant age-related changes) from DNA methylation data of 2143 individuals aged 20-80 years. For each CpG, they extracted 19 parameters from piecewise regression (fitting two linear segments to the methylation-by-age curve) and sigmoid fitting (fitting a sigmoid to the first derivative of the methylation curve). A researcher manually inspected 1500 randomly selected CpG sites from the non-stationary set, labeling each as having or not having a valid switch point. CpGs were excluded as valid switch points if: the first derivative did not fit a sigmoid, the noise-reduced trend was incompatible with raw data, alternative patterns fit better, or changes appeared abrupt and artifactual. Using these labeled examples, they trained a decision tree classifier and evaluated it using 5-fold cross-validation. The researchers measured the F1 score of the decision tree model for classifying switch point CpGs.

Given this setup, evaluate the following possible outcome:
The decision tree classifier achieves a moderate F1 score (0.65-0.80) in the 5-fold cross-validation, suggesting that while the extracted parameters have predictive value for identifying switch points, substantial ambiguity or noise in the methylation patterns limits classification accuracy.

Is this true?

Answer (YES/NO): NO